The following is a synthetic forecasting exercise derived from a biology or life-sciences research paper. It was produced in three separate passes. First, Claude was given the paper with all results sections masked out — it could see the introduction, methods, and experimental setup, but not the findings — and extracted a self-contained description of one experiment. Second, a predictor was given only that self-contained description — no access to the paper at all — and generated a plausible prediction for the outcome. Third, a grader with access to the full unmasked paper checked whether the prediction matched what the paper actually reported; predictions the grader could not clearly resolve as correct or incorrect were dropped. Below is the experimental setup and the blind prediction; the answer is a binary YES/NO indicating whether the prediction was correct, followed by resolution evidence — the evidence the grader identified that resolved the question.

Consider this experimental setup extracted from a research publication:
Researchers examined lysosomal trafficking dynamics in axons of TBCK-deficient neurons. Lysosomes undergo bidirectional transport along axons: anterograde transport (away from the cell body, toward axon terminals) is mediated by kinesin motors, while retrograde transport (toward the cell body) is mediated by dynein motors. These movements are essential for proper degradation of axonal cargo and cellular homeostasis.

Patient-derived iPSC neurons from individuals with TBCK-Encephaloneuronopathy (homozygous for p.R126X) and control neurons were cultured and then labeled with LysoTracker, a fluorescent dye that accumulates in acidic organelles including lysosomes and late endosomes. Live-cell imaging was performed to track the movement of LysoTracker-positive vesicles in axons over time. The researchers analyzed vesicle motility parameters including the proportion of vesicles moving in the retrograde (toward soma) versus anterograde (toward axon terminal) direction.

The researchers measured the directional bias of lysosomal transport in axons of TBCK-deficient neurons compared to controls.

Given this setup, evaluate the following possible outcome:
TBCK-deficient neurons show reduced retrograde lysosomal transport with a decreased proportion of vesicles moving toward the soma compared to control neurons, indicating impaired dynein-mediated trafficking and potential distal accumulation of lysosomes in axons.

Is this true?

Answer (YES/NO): YES